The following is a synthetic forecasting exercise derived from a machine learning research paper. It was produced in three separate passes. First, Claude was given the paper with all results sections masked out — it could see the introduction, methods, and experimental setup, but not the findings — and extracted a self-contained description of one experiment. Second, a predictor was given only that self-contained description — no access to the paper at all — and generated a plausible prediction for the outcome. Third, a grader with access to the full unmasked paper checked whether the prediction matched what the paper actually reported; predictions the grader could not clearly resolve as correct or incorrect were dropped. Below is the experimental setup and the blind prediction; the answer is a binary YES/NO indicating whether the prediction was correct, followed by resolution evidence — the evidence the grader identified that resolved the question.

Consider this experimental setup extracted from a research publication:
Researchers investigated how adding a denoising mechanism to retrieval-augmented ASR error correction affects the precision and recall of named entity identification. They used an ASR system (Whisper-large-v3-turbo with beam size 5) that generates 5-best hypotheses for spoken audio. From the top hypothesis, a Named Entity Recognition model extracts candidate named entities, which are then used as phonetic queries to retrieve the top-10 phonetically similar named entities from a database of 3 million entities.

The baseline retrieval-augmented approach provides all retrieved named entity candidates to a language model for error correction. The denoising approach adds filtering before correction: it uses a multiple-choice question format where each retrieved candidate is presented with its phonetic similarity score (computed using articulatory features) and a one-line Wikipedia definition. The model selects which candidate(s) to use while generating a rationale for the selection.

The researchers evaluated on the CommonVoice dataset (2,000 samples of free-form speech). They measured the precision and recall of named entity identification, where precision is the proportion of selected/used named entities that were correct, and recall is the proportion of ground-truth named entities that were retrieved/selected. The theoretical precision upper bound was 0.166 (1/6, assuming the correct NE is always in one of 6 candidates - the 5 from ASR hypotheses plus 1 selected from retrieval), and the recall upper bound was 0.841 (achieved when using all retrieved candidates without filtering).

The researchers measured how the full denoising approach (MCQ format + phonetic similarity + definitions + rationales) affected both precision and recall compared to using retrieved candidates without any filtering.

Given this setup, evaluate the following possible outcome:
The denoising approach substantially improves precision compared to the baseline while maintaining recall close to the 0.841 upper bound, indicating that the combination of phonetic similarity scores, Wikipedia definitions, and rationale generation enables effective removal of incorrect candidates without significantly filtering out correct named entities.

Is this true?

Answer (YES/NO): YES